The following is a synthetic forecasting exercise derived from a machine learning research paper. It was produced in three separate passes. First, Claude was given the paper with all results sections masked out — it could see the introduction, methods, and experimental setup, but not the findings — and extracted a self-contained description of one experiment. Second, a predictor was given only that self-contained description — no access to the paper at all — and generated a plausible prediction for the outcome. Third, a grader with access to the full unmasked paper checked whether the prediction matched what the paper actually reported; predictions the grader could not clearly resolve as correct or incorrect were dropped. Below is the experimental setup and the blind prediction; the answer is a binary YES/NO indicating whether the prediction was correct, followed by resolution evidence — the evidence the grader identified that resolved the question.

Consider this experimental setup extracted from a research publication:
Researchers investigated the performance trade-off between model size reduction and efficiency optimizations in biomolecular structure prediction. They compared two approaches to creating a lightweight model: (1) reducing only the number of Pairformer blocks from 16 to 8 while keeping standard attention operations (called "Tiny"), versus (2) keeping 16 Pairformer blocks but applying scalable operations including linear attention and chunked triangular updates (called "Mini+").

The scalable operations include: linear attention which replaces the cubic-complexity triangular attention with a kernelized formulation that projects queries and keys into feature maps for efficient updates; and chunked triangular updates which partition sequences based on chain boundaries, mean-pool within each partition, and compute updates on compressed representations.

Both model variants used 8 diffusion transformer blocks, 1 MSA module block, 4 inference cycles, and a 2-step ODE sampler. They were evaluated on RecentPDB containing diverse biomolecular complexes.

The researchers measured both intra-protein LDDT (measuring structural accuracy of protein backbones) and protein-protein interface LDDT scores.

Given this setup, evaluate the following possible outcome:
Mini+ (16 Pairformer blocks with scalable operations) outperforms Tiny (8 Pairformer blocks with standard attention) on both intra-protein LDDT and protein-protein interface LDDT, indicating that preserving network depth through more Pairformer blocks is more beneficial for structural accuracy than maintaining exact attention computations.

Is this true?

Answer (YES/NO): YES